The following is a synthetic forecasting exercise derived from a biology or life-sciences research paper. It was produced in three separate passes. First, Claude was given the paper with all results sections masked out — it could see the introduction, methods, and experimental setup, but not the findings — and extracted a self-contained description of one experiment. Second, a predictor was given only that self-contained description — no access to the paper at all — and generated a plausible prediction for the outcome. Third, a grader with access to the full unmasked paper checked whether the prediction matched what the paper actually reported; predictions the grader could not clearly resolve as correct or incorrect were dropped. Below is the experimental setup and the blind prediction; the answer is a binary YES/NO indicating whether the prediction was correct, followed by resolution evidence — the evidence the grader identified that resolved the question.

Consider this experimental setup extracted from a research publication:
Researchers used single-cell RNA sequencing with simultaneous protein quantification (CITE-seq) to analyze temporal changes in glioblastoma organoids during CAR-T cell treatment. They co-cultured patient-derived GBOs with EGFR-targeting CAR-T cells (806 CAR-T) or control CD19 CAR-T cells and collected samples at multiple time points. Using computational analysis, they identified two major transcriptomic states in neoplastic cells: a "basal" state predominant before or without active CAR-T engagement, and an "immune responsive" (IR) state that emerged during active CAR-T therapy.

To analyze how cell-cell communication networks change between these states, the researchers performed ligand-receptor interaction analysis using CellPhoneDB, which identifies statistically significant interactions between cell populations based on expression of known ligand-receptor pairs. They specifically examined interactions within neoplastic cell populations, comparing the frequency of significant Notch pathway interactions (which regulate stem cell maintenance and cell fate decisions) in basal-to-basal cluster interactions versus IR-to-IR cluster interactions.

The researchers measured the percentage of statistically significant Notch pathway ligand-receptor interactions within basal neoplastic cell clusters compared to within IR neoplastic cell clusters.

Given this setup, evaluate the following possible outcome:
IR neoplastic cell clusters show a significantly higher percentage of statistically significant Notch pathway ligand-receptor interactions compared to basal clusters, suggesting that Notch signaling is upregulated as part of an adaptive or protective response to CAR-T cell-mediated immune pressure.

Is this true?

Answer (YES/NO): NO